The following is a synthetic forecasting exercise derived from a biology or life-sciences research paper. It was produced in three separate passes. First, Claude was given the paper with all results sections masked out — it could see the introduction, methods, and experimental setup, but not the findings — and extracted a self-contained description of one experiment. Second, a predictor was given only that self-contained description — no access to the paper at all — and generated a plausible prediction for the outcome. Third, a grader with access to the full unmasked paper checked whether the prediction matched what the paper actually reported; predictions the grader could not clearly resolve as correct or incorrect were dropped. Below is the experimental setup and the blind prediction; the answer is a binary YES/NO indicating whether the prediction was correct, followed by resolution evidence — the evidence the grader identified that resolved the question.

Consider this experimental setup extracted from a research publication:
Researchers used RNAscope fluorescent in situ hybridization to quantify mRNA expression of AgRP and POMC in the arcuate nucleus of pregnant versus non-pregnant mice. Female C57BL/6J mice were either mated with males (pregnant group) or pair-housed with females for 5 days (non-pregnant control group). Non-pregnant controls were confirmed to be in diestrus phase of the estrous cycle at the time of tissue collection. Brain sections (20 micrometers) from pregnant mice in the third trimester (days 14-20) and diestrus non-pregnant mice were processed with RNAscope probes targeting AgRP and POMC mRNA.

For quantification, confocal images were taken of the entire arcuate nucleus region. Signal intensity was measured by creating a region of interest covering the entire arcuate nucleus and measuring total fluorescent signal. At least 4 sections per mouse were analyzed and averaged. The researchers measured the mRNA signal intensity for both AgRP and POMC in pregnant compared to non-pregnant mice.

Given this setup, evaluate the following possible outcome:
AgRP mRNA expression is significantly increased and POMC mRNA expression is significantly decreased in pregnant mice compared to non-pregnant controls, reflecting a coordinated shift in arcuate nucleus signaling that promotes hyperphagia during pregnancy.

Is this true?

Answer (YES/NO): YES